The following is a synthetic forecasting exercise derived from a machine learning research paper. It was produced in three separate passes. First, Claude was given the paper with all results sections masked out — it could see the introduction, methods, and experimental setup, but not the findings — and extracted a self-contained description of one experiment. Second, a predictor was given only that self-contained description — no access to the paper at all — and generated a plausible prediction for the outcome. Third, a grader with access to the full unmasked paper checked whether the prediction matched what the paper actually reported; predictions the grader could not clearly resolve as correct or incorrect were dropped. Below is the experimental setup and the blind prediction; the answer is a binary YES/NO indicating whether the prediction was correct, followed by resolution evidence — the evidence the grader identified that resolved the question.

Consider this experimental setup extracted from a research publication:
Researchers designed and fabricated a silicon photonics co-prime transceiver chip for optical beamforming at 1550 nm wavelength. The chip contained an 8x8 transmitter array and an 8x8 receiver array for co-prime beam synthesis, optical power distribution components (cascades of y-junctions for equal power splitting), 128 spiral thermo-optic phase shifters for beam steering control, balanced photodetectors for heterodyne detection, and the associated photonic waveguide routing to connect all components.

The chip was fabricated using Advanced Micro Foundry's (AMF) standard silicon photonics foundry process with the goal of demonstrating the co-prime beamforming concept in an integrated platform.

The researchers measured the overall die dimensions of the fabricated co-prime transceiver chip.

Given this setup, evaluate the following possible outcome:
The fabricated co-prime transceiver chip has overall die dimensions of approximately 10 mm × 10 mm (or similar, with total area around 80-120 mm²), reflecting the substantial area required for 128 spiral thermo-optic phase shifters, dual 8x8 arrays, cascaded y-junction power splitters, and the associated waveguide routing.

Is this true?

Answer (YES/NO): NO